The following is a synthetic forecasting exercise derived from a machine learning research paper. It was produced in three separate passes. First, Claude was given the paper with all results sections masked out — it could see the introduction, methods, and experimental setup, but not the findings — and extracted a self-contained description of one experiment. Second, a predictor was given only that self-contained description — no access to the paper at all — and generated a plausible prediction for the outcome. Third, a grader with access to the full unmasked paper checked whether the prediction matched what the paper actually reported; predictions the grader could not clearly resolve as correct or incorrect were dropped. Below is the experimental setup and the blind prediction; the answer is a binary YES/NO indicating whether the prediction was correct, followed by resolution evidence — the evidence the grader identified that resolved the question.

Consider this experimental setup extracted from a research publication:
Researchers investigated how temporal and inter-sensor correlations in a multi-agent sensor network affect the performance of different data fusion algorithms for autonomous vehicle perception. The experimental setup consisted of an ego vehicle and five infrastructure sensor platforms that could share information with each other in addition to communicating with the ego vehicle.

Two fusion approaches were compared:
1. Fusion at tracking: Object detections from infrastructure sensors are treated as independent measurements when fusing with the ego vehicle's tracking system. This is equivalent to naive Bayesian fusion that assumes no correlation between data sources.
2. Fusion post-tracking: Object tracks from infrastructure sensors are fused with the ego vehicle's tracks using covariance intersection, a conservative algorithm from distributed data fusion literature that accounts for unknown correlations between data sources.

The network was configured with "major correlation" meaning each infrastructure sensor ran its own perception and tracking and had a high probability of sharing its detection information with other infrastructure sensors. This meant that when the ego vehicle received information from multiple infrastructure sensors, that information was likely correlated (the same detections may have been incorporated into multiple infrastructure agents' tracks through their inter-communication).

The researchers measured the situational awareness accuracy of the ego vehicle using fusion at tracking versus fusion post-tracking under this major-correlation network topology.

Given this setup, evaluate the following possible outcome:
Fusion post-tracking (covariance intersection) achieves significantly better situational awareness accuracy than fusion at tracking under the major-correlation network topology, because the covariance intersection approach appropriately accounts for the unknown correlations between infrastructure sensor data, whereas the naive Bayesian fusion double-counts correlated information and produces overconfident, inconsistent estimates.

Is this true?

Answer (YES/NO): YES